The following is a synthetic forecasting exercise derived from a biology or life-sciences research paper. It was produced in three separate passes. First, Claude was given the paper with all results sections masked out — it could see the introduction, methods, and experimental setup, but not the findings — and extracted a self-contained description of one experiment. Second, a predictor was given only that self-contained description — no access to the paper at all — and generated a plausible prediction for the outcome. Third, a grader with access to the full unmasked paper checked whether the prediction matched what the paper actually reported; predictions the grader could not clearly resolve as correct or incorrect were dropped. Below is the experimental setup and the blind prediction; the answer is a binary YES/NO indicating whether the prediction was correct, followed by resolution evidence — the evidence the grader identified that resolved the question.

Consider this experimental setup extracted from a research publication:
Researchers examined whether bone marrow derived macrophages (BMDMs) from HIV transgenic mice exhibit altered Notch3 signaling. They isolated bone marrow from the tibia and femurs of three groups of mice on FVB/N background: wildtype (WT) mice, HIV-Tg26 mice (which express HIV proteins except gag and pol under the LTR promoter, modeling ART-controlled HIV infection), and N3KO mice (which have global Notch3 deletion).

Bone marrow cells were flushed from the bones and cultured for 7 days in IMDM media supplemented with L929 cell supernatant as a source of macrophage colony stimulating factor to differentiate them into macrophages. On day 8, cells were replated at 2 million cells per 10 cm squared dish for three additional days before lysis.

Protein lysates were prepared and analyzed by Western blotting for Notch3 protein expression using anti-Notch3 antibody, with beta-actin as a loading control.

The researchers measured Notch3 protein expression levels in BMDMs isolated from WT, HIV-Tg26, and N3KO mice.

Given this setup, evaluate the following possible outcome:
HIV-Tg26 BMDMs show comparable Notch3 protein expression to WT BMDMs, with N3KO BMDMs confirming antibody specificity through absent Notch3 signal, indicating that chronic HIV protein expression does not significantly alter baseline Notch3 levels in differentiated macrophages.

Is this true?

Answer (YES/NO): NO